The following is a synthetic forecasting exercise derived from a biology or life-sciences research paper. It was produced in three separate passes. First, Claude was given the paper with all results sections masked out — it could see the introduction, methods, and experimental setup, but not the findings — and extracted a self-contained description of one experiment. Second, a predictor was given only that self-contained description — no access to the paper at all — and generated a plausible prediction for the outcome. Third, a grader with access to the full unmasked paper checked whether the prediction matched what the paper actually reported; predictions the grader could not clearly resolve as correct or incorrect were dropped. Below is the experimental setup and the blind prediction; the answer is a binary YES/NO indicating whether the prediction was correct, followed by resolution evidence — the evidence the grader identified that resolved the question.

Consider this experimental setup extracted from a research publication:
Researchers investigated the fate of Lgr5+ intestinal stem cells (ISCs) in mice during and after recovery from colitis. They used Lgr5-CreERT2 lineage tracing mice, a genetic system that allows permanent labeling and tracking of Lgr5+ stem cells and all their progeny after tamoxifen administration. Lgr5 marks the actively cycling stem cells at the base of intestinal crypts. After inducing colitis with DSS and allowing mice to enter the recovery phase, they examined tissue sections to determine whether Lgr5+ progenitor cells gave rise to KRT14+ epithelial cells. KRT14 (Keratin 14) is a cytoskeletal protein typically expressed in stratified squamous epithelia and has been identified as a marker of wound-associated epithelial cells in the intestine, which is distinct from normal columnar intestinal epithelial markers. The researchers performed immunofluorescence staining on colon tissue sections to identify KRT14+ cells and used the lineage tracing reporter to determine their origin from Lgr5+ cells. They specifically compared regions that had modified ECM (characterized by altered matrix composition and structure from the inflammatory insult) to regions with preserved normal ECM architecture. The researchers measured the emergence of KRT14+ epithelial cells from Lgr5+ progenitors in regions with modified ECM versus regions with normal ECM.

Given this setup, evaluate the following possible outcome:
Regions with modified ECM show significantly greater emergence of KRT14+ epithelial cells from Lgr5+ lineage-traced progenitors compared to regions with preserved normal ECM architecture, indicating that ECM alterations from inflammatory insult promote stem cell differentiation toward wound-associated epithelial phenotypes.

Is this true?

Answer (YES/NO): YES